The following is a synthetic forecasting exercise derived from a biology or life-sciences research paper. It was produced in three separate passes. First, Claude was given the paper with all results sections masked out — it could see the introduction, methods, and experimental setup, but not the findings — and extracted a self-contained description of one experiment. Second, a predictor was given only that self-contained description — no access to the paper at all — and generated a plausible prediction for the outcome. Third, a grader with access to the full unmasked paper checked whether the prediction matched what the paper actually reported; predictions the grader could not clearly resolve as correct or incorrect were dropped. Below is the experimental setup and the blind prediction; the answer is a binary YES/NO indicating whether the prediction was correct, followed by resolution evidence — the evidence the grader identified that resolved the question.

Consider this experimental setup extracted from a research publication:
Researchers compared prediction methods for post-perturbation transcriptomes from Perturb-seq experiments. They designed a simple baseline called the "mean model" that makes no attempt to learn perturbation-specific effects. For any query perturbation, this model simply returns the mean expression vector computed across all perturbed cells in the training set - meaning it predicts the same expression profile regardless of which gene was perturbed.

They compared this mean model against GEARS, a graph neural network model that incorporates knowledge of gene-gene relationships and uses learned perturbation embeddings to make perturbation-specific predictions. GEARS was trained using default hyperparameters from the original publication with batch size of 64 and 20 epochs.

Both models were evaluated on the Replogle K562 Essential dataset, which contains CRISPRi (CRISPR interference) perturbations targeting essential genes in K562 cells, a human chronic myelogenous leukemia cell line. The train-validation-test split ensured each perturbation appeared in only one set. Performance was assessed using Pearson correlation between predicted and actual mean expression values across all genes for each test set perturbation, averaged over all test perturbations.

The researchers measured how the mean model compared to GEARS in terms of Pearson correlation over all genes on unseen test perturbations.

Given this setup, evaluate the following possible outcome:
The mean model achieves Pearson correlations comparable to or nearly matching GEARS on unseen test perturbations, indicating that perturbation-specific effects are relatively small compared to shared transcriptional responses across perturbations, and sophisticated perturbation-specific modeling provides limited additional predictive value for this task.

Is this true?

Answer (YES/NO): YES